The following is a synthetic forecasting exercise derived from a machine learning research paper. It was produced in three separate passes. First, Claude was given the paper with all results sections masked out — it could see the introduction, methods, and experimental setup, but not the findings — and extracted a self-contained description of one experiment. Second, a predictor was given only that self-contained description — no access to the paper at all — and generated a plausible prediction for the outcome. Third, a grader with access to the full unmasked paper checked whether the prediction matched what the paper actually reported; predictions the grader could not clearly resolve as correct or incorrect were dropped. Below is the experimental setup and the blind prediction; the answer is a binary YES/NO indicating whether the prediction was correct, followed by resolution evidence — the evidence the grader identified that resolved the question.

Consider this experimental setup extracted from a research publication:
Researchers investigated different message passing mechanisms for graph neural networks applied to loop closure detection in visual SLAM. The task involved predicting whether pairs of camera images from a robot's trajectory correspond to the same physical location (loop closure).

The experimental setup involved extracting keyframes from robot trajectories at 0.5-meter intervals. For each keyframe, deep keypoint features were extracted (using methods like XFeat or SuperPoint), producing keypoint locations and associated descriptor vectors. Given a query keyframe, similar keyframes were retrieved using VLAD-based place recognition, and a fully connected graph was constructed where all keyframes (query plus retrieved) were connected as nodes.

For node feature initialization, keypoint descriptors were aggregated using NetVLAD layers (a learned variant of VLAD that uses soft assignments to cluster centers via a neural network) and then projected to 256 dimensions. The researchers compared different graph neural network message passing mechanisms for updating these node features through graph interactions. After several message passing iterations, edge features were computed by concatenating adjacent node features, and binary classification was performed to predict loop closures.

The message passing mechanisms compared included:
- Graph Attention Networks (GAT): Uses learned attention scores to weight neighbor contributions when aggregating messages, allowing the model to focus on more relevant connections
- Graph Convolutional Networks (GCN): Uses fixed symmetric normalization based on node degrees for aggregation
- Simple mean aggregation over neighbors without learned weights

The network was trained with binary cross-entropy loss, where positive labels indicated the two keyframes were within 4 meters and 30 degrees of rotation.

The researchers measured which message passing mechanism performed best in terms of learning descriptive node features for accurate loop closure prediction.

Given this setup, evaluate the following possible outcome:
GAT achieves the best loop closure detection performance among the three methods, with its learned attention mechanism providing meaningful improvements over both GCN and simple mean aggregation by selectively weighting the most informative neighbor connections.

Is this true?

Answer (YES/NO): YES